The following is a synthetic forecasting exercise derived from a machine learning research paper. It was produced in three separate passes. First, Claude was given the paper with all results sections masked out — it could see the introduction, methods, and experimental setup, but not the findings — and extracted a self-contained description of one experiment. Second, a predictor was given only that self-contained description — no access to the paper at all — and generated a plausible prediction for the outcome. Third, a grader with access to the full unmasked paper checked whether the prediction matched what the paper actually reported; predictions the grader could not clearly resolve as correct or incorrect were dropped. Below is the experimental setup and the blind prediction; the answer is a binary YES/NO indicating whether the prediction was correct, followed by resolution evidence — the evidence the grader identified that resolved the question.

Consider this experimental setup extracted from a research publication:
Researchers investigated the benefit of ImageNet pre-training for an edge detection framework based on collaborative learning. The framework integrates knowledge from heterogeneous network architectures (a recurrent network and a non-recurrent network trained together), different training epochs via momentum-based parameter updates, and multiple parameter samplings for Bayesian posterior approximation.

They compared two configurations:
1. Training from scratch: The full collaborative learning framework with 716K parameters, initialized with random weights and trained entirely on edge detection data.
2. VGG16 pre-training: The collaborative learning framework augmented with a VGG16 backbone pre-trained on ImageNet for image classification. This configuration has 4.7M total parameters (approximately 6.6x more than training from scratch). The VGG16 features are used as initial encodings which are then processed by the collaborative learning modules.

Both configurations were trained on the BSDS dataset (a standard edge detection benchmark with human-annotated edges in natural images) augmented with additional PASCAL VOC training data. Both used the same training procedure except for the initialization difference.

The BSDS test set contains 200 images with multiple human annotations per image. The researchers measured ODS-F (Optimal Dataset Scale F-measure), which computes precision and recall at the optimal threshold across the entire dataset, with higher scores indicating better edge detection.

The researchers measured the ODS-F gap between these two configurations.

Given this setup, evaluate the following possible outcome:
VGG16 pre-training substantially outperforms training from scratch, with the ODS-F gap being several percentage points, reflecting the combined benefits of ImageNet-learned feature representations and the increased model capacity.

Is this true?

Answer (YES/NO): NO